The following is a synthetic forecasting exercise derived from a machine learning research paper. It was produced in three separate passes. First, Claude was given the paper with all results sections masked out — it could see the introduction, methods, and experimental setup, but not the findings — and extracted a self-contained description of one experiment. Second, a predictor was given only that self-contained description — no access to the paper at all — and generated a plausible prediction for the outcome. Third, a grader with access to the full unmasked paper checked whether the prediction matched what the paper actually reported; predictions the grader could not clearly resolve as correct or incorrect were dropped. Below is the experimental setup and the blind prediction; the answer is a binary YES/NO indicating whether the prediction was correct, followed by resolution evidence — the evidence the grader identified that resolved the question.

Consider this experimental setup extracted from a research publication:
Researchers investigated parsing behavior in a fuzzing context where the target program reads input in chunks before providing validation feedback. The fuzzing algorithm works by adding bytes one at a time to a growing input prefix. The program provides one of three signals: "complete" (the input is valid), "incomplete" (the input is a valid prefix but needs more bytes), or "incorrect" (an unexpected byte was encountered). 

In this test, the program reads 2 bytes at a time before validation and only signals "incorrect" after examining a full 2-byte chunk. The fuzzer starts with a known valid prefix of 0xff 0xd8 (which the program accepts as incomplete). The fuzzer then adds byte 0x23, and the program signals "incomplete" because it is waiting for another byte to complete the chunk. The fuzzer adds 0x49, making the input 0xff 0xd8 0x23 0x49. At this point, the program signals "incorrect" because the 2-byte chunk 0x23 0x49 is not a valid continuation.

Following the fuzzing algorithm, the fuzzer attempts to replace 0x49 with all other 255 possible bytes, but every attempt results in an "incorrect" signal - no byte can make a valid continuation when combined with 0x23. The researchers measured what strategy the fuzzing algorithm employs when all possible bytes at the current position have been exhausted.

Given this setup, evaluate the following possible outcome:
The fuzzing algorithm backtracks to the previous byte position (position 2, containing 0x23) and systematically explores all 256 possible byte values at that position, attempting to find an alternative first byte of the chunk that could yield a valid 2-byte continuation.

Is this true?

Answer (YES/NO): YES